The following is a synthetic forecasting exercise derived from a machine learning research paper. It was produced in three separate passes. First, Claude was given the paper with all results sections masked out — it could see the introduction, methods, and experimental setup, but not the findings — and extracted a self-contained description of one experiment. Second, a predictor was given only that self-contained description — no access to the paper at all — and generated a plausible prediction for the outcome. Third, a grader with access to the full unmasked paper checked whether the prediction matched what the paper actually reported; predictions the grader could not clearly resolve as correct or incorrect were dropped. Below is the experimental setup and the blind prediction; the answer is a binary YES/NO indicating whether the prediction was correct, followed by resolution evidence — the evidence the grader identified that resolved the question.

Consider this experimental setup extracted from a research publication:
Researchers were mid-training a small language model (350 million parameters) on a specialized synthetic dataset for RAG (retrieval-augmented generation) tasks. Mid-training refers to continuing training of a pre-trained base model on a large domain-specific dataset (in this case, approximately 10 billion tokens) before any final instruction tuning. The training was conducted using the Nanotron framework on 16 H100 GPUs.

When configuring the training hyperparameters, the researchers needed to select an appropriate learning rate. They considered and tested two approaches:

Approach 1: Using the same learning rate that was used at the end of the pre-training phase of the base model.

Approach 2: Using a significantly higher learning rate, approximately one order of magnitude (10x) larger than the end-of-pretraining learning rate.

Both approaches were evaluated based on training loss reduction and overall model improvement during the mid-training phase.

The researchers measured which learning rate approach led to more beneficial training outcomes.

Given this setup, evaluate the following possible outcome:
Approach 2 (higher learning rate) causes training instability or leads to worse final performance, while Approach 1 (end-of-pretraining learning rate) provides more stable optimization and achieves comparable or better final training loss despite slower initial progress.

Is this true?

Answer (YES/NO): NO